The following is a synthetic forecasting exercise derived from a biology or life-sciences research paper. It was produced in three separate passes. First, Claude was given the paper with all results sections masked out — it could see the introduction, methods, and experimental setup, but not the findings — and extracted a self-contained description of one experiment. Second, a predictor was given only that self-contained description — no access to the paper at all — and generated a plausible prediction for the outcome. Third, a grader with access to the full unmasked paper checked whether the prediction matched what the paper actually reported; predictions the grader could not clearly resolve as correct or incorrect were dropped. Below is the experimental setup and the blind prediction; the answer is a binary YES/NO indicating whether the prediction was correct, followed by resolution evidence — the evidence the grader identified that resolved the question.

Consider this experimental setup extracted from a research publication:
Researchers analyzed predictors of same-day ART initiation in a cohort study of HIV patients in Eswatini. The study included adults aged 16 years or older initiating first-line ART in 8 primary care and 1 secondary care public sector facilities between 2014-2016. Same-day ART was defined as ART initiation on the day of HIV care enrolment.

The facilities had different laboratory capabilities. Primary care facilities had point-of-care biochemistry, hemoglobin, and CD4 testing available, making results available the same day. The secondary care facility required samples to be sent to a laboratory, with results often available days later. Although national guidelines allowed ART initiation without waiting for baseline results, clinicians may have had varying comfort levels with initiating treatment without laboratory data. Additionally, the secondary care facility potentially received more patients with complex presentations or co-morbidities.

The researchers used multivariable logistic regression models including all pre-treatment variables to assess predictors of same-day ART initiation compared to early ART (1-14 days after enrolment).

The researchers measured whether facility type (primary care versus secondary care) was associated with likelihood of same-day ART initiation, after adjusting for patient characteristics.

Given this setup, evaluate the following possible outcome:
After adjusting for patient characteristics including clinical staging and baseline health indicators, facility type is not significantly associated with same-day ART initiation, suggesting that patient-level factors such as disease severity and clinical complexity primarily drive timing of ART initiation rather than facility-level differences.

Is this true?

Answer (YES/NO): NO